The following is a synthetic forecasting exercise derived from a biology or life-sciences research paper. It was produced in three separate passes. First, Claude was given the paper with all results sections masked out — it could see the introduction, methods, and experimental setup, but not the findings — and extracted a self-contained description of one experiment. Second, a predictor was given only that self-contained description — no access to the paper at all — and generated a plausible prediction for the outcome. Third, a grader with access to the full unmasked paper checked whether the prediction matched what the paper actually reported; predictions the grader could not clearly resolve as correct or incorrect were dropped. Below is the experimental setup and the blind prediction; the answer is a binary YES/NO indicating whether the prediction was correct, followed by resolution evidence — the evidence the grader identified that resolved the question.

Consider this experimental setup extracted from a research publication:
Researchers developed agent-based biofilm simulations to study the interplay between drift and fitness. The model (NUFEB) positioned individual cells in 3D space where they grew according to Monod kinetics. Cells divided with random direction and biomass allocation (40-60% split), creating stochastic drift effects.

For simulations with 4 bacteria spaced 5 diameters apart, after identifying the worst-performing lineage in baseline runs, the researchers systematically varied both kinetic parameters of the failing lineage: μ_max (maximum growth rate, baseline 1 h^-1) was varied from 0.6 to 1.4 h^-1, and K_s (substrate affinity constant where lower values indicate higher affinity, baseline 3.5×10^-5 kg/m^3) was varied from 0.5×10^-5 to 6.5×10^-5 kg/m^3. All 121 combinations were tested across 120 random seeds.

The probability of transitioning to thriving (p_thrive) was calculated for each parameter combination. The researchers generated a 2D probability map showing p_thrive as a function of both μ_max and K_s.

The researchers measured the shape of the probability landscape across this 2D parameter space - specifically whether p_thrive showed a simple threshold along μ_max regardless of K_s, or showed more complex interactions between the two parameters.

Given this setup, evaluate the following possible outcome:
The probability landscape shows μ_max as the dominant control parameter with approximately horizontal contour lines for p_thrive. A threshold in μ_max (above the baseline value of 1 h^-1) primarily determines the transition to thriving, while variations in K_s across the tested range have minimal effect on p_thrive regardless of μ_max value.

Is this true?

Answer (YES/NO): NO